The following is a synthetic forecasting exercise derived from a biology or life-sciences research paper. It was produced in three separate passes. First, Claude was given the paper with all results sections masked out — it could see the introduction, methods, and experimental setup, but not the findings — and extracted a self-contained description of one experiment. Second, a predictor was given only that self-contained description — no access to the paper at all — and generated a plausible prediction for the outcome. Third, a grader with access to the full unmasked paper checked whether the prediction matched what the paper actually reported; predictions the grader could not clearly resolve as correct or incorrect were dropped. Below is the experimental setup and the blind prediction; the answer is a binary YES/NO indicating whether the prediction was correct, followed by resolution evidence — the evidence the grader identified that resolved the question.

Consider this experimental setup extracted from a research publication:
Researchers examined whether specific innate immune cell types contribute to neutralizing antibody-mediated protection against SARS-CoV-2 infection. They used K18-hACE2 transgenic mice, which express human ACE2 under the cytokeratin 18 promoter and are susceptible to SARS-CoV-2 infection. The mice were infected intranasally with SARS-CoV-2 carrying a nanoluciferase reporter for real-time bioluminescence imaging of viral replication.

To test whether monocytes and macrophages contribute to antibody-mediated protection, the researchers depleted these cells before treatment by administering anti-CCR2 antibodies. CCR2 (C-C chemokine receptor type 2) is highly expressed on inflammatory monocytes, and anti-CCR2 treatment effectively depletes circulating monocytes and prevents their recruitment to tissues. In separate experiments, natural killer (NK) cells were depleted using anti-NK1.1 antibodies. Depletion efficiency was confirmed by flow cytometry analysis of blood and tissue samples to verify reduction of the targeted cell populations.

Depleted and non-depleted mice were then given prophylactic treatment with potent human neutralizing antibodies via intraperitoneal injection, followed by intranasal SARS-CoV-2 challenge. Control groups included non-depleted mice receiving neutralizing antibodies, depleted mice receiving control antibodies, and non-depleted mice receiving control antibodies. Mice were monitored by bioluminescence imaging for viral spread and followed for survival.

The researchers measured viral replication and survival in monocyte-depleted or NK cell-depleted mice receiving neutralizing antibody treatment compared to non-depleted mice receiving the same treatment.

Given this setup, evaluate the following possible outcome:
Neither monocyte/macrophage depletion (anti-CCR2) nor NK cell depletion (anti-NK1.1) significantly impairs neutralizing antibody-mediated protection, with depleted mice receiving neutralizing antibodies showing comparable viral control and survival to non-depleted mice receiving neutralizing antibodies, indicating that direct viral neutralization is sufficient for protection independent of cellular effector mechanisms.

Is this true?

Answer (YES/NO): NO